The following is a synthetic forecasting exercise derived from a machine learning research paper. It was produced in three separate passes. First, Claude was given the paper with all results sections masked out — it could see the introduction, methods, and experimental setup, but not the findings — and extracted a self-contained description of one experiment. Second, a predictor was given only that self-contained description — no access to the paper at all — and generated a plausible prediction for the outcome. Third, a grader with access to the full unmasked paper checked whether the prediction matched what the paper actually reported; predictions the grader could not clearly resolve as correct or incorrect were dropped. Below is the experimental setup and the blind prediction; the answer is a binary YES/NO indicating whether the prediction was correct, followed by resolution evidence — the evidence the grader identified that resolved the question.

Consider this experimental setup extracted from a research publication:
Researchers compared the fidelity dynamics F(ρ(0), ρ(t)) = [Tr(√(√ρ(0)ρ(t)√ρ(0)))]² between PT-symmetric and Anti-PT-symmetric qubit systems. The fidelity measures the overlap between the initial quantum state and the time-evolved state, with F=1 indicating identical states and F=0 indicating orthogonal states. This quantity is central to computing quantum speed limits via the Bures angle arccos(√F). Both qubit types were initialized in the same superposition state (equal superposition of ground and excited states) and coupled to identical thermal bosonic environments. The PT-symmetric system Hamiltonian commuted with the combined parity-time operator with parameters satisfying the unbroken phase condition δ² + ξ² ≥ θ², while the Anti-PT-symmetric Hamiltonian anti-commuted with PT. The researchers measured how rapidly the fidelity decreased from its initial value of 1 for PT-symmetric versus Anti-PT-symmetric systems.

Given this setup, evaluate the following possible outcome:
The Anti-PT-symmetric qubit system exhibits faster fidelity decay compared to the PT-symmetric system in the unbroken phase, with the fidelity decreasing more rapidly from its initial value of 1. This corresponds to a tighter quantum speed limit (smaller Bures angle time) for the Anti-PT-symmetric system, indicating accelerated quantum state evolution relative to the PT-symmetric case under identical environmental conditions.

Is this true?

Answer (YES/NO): NO